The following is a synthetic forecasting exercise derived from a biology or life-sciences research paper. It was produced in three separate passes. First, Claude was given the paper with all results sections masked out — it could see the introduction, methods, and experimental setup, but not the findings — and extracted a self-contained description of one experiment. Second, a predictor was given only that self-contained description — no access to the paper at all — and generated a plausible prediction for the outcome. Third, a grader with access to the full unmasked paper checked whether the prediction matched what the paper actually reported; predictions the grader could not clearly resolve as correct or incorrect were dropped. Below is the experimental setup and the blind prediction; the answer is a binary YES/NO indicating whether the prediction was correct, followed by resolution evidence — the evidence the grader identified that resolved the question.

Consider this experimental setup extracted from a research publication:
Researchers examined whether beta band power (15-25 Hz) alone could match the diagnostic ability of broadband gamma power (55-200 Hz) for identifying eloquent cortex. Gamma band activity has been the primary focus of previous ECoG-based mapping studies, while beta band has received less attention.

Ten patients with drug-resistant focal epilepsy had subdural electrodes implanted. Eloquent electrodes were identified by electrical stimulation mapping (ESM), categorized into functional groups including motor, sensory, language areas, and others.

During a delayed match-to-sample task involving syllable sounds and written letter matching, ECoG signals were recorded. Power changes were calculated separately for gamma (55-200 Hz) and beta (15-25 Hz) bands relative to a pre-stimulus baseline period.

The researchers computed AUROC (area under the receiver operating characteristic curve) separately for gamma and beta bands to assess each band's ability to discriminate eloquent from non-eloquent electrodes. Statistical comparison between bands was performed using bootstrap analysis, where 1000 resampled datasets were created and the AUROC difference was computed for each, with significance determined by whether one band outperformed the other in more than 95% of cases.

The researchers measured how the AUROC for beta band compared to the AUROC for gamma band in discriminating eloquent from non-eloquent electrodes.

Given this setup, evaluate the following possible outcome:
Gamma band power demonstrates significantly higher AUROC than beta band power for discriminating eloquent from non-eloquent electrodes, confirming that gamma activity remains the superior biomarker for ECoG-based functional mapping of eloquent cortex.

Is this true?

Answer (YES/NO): NO